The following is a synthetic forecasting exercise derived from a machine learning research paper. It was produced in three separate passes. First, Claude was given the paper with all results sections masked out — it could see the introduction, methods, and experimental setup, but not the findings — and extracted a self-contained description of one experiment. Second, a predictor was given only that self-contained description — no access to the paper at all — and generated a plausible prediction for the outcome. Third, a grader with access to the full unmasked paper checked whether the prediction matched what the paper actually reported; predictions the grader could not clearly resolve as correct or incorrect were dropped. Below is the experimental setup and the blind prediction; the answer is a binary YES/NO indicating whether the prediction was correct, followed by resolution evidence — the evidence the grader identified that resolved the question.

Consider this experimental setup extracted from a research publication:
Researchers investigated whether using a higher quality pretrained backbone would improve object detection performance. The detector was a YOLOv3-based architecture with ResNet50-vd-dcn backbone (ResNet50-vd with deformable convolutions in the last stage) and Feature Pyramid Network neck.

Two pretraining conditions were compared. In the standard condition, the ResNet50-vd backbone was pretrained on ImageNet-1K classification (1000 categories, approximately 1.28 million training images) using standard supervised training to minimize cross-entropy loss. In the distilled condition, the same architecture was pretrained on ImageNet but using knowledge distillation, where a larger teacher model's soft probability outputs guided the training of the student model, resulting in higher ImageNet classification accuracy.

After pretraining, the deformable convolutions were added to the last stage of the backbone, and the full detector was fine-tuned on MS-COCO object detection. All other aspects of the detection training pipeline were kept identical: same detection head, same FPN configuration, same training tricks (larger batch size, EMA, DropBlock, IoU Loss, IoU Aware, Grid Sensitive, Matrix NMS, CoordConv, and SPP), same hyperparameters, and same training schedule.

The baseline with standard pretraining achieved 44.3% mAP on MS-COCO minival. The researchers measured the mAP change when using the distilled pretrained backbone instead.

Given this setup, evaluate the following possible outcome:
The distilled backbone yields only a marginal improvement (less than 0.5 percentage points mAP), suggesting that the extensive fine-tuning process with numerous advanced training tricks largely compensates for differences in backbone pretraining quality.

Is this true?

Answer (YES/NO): YES